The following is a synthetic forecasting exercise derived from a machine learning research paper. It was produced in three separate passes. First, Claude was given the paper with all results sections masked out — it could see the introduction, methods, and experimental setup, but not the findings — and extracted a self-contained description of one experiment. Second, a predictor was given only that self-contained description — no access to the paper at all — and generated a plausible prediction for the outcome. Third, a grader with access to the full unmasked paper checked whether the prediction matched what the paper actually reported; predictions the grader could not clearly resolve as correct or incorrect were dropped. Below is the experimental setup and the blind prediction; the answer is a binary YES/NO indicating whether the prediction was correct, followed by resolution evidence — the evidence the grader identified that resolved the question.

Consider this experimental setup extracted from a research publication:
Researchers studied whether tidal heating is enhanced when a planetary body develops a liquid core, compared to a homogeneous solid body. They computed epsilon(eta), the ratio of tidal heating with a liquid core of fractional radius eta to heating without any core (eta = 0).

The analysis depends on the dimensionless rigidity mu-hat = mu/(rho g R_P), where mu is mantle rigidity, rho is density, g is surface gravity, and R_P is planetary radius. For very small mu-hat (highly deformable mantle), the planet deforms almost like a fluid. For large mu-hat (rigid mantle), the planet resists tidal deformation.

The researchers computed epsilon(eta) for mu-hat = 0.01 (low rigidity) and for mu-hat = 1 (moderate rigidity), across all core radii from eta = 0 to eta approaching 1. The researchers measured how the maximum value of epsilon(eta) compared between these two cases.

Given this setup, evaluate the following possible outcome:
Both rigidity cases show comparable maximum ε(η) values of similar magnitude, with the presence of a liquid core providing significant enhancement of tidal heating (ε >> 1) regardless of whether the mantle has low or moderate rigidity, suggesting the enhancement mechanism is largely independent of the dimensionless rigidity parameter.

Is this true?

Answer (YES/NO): NO